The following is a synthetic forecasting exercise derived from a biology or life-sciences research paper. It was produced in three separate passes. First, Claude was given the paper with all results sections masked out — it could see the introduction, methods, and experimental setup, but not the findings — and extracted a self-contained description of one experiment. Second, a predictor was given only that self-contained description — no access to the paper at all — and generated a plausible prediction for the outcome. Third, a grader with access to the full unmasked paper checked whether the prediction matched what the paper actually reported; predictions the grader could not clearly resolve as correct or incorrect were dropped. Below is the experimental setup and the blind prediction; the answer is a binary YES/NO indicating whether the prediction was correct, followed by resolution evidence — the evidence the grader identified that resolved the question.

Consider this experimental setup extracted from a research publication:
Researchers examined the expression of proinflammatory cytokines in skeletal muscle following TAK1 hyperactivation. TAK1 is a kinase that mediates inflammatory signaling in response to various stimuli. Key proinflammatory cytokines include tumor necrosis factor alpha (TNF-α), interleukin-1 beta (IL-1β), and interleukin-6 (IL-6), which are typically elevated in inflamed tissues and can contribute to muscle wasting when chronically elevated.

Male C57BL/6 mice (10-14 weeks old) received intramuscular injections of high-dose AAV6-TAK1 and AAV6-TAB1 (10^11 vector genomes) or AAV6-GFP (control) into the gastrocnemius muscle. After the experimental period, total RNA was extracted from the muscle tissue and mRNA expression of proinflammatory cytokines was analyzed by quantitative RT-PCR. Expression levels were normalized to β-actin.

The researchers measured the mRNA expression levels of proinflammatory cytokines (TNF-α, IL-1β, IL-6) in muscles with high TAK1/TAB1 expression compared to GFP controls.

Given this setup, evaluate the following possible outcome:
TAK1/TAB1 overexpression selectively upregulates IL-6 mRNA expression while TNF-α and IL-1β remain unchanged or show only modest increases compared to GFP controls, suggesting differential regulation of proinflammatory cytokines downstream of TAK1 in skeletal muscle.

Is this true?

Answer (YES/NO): NO